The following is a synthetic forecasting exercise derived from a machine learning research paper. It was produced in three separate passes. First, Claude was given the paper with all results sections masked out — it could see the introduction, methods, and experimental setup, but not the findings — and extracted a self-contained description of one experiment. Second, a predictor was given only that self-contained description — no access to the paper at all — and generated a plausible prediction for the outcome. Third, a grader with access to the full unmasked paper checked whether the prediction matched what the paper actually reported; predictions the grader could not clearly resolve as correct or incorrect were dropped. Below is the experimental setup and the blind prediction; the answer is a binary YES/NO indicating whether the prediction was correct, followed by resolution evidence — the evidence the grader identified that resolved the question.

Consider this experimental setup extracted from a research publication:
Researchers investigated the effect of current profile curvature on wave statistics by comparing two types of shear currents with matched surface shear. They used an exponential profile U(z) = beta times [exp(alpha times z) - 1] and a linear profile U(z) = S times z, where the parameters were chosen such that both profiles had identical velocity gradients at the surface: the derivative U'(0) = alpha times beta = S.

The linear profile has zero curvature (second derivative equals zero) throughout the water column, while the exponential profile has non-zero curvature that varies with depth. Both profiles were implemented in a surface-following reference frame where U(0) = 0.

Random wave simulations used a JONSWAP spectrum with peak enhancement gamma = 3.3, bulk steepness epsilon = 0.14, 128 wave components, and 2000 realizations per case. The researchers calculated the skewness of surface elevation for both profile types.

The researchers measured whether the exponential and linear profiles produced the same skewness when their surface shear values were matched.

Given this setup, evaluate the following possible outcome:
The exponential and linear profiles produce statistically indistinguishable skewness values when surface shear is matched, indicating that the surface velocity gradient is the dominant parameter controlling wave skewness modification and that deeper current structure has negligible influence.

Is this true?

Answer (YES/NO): NO